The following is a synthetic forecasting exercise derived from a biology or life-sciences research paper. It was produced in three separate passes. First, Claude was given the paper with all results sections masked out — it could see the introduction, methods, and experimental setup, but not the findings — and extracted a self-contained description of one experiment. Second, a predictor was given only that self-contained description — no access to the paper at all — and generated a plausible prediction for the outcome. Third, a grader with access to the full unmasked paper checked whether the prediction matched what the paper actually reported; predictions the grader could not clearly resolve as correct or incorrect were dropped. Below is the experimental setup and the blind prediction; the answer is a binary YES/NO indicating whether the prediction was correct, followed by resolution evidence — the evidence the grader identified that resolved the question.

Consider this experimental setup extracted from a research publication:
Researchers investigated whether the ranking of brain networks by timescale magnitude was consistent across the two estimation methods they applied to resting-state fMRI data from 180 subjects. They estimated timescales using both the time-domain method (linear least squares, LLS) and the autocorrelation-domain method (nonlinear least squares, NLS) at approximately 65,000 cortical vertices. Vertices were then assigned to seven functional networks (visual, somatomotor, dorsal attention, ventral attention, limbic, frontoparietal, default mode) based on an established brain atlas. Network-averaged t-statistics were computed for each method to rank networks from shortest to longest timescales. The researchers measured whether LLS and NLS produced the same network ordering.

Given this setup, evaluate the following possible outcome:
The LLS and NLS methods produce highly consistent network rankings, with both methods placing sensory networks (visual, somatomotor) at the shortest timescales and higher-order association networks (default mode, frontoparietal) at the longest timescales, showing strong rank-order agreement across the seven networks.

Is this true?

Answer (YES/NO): NO